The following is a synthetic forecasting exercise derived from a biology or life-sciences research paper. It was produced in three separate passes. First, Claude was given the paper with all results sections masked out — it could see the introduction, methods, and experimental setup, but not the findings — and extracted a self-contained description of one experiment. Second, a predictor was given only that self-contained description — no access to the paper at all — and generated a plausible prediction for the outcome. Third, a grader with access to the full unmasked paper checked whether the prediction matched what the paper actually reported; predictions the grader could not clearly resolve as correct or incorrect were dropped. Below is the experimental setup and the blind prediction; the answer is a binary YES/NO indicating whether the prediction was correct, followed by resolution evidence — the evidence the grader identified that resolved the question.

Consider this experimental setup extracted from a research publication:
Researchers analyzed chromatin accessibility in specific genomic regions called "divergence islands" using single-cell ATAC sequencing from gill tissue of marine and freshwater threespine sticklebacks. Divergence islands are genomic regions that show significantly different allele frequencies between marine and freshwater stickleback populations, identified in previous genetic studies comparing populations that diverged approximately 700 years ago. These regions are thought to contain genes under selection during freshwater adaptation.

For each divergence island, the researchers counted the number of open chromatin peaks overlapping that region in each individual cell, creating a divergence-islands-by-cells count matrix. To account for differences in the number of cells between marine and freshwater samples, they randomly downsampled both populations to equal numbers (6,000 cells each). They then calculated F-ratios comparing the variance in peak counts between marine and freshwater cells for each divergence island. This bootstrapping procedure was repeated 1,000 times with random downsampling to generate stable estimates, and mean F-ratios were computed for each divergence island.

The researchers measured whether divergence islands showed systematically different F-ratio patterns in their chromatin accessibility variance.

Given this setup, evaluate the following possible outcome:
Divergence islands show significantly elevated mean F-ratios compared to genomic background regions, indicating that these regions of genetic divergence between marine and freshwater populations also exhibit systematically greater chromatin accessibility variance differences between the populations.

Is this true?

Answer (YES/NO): NO